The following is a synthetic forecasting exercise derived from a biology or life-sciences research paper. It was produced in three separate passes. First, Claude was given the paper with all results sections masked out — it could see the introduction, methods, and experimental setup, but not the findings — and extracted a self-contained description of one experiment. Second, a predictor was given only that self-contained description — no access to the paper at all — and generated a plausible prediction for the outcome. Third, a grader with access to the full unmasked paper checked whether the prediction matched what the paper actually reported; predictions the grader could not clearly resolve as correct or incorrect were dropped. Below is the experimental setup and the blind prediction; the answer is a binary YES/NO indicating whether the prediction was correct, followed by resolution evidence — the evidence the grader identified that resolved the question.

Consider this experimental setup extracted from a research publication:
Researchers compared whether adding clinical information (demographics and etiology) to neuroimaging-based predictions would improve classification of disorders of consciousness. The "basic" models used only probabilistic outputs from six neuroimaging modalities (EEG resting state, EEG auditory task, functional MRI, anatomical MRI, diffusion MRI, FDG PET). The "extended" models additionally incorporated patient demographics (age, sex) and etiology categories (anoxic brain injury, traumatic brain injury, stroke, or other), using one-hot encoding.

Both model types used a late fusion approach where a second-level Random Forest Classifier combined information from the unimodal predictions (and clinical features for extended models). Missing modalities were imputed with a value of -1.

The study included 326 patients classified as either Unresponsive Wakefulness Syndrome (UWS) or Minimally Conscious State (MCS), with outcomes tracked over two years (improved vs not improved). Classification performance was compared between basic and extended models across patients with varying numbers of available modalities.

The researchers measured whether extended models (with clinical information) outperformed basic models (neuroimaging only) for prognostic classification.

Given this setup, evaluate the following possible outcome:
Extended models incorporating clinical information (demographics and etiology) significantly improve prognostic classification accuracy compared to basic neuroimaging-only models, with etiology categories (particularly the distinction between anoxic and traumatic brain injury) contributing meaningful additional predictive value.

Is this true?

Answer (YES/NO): NO